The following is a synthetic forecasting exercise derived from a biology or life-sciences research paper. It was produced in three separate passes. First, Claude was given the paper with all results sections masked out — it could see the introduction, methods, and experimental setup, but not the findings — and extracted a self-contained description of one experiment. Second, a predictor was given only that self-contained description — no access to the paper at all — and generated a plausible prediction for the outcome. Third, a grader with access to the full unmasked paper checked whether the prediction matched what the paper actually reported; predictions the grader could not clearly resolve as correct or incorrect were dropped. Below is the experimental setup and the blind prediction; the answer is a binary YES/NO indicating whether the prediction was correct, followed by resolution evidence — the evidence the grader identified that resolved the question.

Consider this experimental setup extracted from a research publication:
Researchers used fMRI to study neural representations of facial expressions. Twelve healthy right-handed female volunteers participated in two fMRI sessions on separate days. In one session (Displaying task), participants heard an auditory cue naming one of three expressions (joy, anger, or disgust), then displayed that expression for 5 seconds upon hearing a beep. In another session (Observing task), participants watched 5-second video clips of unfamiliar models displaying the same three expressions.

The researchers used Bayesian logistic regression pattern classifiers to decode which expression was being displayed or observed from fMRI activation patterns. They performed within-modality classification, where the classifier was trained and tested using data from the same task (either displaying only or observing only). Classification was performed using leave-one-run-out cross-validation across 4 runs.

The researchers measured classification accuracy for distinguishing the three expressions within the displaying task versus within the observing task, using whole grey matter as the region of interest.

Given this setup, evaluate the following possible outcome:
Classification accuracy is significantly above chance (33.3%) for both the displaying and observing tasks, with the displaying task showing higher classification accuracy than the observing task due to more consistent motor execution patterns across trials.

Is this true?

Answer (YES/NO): YES